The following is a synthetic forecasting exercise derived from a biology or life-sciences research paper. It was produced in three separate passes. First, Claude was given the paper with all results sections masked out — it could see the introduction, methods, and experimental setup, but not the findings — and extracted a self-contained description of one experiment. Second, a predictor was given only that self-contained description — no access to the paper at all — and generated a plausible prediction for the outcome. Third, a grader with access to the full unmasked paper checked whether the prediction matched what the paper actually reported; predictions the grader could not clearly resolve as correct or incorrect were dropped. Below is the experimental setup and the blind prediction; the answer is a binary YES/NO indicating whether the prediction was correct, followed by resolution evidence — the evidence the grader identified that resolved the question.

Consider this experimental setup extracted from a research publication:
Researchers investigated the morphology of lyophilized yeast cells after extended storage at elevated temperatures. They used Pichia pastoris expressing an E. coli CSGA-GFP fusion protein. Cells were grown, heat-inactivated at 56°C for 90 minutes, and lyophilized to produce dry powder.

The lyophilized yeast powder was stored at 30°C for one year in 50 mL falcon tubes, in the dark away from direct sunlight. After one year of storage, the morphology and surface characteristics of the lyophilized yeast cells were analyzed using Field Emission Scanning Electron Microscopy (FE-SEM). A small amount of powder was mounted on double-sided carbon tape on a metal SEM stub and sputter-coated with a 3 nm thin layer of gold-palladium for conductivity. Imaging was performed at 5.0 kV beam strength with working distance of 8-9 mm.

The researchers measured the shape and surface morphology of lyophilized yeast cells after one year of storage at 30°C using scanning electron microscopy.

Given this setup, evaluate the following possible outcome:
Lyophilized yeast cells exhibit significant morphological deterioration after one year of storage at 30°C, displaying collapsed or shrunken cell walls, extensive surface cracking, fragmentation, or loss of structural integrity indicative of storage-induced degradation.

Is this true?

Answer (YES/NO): NO